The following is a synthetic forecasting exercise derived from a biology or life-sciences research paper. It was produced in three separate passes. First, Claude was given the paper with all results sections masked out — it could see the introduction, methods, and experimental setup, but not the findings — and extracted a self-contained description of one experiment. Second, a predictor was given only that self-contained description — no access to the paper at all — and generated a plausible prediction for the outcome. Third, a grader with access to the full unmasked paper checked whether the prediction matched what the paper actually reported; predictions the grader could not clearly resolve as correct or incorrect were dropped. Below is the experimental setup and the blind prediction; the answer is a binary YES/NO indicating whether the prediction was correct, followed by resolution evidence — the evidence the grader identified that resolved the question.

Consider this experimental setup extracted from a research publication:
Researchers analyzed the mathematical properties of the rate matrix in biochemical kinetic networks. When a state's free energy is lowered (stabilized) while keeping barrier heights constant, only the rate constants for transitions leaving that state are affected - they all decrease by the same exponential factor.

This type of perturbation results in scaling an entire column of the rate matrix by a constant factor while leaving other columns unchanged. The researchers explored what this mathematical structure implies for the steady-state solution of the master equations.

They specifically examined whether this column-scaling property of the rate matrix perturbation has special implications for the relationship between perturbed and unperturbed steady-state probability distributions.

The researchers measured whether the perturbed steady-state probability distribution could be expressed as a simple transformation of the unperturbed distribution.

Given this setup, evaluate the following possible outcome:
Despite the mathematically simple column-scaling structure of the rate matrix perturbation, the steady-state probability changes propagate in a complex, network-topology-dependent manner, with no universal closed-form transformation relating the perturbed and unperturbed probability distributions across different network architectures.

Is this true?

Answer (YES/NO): NO